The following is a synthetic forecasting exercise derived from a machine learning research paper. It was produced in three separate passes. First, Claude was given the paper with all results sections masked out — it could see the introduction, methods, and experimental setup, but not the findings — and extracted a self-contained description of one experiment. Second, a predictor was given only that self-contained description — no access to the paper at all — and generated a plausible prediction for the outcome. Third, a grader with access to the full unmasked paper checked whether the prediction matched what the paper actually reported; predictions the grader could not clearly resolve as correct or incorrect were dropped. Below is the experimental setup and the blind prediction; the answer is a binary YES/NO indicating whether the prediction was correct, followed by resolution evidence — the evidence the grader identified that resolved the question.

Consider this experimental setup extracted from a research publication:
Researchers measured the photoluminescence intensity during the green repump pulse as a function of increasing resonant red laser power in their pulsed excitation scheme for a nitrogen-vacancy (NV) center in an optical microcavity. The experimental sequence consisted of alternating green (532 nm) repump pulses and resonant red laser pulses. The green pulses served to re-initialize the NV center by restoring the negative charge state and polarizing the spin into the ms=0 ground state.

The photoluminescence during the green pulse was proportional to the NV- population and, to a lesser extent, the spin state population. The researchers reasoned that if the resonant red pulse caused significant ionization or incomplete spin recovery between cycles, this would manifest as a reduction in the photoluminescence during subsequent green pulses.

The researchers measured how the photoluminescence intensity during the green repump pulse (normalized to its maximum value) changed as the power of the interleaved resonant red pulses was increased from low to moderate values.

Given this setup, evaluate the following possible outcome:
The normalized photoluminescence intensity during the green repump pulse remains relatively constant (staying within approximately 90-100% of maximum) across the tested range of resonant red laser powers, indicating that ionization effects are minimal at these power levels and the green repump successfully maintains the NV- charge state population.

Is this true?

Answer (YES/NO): NO